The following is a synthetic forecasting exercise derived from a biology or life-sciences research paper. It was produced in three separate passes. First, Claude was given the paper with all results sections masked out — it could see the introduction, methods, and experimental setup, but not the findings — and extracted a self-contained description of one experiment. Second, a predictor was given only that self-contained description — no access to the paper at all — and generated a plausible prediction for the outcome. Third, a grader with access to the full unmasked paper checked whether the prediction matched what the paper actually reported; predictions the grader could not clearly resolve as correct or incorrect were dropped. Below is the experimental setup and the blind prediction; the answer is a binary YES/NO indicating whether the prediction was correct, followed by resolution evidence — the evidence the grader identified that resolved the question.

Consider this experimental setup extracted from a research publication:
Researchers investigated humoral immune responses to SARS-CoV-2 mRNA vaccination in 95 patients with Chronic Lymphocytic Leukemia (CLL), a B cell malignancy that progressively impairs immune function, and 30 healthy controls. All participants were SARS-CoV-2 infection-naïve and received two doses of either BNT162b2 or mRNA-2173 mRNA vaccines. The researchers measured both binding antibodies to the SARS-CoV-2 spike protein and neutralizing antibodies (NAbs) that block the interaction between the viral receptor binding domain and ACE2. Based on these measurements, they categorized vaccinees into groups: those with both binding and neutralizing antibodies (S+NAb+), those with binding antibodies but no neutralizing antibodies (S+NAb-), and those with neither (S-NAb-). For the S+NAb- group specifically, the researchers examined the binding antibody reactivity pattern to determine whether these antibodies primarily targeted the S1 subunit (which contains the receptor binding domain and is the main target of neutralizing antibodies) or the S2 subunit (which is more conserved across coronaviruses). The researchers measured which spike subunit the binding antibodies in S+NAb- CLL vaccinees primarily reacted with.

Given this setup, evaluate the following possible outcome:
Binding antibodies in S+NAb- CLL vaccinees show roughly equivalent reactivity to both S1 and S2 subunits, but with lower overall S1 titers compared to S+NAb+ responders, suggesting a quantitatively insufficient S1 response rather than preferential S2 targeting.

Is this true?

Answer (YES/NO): NO